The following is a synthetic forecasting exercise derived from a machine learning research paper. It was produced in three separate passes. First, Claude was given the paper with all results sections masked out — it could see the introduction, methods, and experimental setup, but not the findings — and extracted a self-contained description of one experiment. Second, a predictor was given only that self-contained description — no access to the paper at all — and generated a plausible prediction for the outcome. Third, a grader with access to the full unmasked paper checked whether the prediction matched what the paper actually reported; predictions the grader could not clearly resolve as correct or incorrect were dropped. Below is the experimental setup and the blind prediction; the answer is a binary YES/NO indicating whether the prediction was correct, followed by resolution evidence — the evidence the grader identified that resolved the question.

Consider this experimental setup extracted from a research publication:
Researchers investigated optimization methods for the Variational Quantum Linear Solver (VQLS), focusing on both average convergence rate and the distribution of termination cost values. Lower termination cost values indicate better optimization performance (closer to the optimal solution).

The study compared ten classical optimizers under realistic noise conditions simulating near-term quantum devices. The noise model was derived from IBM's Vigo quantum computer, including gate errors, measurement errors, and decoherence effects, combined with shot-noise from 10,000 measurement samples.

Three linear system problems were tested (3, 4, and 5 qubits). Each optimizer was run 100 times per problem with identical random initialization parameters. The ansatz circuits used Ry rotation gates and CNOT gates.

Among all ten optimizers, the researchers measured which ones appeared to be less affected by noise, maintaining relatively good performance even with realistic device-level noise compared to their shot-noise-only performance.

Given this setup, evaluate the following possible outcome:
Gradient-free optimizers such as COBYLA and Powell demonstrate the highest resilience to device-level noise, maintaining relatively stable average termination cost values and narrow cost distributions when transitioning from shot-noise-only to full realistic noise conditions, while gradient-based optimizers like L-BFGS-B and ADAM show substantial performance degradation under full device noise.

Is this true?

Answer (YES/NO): NO